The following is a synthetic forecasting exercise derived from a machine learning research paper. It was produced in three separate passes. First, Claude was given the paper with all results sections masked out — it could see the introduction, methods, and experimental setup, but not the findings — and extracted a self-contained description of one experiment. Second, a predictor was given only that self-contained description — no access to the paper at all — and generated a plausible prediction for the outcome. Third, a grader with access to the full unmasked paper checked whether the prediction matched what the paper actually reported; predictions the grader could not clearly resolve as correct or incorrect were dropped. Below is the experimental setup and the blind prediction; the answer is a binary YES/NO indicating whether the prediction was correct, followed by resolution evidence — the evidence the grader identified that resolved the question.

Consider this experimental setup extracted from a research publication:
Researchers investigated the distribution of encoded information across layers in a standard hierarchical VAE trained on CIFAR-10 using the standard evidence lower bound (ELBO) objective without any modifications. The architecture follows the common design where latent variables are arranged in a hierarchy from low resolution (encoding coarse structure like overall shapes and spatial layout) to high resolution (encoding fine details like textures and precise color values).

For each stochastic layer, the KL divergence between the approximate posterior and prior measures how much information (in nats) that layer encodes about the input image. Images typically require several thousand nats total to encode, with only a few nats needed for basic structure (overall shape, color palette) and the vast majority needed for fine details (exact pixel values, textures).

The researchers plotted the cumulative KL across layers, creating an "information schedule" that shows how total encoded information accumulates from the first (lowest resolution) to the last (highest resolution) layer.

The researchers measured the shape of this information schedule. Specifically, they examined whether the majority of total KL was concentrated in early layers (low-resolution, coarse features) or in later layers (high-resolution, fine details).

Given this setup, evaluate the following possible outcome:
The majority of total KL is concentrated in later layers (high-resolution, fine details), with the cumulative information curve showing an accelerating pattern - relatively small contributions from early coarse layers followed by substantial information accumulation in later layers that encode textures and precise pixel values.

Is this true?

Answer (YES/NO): NO